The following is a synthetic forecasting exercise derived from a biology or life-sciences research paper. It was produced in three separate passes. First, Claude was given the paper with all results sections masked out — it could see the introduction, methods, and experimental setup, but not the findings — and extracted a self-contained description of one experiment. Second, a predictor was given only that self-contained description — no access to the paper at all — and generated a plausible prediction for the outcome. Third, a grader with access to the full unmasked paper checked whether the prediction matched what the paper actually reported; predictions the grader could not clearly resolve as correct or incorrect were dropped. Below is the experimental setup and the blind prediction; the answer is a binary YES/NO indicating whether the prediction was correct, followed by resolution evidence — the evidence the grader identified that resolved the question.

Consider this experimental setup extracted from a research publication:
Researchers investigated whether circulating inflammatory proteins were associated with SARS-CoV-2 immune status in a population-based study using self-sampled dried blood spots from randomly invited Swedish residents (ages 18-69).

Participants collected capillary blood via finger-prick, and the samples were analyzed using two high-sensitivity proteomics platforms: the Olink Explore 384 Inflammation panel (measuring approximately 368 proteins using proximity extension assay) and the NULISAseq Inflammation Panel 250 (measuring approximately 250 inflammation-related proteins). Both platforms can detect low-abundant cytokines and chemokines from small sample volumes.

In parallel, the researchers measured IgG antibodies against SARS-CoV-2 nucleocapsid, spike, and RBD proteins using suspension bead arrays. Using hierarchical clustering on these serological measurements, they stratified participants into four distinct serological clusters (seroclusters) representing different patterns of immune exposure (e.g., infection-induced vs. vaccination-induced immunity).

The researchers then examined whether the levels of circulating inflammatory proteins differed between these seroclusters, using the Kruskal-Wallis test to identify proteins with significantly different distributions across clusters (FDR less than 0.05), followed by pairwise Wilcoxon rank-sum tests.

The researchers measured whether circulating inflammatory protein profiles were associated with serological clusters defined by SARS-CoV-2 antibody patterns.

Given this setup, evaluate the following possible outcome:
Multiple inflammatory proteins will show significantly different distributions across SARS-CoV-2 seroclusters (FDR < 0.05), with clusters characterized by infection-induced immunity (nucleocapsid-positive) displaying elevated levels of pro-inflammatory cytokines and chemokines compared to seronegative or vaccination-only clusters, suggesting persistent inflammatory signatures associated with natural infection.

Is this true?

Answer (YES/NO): NO